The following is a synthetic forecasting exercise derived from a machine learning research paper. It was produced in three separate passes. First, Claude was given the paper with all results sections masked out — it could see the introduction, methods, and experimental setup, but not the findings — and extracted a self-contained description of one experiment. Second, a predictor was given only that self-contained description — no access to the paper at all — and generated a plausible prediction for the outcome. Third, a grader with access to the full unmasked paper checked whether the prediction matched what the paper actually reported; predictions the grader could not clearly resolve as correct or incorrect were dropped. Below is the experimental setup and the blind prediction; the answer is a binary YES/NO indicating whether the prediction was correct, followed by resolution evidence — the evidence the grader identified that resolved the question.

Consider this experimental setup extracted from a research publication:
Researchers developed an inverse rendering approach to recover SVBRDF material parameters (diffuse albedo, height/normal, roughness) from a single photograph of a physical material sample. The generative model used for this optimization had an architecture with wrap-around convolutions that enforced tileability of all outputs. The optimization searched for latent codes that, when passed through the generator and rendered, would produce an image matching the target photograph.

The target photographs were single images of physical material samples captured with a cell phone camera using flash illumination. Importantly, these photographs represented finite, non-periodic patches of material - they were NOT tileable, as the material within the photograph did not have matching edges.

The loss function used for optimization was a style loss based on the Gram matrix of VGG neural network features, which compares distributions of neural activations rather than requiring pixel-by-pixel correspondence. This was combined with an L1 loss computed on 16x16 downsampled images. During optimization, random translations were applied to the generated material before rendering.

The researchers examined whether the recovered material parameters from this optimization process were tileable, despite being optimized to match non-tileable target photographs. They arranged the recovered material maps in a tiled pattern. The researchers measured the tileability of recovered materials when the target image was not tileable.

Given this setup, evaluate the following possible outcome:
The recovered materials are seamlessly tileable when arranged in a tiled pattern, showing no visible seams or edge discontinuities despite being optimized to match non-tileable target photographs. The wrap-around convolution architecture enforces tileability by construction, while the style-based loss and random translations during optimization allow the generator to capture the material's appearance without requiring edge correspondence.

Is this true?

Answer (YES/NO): YES